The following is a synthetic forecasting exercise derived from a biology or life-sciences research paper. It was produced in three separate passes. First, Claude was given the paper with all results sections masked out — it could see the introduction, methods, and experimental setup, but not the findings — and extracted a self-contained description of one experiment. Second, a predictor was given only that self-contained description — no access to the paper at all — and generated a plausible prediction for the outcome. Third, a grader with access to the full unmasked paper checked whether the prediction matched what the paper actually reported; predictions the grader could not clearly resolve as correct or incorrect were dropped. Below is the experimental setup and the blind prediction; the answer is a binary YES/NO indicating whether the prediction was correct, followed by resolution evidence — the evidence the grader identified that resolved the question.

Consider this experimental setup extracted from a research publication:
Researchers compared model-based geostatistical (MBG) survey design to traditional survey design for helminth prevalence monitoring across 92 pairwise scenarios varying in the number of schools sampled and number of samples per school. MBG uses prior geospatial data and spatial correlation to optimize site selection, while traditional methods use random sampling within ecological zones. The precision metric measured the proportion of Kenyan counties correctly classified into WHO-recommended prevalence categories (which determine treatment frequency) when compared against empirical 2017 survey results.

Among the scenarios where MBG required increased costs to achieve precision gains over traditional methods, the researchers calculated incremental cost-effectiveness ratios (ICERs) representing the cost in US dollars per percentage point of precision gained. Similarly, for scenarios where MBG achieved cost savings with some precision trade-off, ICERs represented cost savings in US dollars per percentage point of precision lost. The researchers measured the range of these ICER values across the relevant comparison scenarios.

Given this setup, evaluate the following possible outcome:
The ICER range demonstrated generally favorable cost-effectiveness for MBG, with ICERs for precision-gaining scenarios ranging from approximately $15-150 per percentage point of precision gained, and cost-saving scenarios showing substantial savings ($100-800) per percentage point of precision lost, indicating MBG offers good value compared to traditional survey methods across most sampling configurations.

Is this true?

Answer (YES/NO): NO